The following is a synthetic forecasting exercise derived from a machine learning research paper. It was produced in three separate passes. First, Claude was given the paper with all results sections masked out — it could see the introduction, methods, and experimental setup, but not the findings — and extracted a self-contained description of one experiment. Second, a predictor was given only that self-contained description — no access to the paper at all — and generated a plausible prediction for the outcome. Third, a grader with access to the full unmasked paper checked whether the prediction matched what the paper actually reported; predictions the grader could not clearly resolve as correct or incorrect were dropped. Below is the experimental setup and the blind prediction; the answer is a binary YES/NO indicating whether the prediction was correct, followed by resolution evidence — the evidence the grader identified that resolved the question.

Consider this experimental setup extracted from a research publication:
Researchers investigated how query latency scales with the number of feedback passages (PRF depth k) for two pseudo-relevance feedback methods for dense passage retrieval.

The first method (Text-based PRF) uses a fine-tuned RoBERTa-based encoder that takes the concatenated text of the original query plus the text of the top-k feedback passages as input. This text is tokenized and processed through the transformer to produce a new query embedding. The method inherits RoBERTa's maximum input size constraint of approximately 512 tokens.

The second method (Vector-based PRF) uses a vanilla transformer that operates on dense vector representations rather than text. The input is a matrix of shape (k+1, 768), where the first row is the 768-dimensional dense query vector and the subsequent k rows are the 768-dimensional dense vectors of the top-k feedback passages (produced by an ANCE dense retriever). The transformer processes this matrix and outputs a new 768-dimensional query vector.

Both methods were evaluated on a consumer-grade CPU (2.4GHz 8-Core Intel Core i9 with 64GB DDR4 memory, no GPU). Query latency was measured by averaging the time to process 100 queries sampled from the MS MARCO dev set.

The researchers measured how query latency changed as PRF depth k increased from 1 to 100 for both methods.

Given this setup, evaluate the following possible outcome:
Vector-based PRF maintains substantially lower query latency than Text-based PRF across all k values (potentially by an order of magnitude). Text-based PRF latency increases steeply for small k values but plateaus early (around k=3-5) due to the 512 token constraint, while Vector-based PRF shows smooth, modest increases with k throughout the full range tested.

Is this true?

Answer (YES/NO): YES